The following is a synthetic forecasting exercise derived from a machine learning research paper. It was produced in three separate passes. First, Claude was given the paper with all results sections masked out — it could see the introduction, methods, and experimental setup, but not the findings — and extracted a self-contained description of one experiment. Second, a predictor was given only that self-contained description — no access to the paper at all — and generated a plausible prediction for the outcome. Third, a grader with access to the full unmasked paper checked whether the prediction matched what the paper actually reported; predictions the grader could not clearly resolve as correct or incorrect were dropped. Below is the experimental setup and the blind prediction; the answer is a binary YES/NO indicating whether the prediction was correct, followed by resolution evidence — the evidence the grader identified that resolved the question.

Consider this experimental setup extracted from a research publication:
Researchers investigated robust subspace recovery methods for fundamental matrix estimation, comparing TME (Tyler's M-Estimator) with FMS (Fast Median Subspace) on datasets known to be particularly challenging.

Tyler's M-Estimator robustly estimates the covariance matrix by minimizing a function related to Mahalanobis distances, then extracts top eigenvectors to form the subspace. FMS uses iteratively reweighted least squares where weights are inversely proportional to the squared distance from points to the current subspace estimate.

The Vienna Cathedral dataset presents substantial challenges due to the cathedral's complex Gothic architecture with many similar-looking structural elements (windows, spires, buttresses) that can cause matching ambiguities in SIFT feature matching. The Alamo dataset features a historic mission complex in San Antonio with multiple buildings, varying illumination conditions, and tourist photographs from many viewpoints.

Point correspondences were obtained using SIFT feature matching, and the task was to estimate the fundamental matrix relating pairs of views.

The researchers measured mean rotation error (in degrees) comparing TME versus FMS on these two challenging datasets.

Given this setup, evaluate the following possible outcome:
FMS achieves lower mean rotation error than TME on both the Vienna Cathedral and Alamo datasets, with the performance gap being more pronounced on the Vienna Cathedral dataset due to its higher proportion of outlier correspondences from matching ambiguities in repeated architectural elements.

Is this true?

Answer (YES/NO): NO